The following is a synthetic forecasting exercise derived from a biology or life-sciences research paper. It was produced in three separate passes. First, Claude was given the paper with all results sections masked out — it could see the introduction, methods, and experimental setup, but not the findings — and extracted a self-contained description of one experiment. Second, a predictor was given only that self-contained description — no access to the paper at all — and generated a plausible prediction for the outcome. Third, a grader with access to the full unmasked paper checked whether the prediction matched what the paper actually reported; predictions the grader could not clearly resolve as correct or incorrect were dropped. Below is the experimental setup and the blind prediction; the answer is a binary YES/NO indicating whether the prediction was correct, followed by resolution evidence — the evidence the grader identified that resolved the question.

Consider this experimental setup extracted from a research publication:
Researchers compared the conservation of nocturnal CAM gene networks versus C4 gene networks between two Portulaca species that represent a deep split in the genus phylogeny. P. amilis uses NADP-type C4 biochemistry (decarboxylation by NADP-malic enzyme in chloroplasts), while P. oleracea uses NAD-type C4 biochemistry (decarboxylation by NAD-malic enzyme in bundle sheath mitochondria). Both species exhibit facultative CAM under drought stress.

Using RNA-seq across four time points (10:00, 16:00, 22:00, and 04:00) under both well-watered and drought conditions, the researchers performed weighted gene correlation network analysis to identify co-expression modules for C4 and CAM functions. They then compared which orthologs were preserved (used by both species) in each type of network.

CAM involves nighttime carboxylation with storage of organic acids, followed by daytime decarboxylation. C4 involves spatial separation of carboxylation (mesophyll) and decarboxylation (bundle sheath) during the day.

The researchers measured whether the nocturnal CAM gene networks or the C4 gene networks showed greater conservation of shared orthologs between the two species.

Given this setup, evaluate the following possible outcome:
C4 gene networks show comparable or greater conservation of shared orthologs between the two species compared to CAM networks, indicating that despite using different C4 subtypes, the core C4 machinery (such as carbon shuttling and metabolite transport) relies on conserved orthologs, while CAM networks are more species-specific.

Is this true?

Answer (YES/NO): NO